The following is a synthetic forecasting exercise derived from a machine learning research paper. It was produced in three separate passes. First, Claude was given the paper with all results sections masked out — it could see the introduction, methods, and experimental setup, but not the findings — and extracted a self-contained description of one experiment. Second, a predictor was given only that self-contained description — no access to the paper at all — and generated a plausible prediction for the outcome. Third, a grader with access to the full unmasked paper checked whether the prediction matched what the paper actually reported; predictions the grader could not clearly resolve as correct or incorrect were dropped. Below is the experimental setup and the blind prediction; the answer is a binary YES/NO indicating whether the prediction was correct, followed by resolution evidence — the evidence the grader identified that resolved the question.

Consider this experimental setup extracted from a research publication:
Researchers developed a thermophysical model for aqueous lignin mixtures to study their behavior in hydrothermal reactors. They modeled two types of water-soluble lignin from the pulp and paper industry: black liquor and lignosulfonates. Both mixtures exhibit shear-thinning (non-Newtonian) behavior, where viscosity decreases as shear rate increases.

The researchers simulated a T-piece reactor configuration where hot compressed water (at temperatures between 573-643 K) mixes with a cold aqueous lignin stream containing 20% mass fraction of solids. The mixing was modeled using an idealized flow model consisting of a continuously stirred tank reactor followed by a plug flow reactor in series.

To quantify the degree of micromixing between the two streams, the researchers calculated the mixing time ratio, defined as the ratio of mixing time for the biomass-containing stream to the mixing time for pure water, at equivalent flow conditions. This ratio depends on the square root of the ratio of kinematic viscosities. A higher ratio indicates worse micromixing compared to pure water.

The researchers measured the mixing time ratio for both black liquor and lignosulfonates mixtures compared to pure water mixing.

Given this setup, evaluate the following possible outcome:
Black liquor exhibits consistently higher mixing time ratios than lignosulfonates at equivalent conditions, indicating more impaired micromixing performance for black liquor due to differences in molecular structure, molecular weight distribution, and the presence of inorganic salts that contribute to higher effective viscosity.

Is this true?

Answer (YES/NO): NO